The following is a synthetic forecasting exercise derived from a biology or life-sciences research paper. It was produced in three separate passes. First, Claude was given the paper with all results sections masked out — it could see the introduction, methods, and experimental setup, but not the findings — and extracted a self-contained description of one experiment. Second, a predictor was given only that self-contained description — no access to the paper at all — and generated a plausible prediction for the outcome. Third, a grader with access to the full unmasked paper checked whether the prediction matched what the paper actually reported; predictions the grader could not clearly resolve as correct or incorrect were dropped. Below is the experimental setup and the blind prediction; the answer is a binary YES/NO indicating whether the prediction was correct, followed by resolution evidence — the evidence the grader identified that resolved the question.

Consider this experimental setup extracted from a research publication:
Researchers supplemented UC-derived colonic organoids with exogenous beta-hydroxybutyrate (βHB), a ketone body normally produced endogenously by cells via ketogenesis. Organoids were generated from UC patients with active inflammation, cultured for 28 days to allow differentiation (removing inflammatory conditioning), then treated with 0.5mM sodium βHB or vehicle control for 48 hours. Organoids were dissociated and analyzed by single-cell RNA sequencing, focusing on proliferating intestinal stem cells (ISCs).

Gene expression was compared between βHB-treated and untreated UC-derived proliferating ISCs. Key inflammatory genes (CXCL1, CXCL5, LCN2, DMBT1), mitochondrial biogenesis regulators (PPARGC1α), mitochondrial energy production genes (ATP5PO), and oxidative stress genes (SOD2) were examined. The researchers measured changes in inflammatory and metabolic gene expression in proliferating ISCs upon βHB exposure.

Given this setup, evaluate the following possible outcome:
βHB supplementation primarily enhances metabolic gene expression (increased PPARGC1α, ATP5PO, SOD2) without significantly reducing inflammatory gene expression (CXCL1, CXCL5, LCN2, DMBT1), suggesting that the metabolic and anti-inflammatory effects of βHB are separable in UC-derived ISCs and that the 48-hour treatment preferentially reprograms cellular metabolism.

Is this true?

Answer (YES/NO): NO